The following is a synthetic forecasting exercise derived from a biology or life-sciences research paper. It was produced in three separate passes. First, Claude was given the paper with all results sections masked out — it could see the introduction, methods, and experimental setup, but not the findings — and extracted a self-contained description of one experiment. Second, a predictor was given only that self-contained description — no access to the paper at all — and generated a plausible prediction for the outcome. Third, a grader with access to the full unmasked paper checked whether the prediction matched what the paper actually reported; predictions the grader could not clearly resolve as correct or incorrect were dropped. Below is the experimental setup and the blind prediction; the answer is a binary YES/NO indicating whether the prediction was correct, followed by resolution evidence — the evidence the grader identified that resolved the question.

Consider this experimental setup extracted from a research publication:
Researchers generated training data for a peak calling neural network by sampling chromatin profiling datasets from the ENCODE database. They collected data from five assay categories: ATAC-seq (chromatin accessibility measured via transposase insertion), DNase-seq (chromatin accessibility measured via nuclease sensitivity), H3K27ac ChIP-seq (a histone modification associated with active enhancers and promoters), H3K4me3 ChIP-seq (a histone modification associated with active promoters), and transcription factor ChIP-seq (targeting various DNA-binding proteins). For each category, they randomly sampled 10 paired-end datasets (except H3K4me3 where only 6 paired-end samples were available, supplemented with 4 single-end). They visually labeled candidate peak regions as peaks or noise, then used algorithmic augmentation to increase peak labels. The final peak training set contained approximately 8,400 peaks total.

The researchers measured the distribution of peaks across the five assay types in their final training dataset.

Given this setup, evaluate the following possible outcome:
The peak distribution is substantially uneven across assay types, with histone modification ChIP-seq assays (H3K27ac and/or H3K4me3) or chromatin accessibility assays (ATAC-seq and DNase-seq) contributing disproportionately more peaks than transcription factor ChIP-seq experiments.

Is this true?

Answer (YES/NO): YES